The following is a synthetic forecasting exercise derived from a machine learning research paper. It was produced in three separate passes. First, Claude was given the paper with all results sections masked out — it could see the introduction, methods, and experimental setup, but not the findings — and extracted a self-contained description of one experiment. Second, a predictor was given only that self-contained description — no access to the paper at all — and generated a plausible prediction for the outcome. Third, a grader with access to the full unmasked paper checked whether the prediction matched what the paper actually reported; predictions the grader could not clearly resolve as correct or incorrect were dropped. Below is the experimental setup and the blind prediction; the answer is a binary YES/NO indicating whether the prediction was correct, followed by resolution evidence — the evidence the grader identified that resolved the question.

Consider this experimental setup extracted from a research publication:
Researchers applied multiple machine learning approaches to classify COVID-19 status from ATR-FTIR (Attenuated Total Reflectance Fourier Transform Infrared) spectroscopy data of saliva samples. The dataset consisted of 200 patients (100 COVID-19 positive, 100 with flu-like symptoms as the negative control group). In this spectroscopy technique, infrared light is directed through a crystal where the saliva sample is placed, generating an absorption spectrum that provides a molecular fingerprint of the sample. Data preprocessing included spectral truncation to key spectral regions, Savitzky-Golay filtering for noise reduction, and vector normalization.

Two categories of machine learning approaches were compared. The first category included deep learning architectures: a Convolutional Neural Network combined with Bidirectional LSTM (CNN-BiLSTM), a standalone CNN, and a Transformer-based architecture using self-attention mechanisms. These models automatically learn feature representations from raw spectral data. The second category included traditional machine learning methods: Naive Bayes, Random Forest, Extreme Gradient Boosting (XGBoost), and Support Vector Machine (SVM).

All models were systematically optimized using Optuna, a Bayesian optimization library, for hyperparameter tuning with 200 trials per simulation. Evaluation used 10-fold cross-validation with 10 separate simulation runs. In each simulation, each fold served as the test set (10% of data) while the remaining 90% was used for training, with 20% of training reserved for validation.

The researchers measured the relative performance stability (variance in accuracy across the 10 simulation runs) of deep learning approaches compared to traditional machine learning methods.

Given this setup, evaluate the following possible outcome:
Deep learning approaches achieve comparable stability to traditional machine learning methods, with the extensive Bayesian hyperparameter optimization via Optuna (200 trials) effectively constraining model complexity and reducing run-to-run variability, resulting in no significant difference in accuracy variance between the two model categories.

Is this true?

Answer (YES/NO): NO